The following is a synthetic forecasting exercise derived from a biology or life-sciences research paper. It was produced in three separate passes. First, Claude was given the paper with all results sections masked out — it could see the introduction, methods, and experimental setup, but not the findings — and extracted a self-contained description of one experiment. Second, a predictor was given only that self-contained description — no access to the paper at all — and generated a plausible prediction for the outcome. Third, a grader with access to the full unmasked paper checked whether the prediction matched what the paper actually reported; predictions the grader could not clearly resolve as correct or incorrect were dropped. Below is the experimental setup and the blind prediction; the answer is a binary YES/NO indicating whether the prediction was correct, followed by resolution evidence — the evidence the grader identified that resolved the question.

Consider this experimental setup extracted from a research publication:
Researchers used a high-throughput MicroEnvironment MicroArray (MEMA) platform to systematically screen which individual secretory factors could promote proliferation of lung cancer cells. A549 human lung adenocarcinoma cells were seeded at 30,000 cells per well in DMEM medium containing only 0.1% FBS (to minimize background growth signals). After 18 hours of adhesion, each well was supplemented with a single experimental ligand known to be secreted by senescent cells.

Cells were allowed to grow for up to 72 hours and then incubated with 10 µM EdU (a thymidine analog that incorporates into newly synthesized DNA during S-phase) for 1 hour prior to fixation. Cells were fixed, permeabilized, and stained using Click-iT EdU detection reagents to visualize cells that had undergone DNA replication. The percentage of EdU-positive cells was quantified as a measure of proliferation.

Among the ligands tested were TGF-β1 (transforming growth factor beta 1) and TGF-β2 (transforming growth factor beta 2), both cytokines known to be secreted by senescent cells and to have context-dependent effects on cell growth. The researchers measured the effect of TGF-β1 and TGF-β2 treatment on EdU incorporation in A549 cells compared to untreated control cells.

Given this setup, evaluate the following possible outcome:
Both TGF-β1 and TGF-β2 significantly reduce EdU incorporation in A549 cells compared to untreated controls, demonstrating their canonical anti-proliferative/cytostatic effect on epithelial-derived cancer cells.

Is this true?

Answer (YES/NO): NO